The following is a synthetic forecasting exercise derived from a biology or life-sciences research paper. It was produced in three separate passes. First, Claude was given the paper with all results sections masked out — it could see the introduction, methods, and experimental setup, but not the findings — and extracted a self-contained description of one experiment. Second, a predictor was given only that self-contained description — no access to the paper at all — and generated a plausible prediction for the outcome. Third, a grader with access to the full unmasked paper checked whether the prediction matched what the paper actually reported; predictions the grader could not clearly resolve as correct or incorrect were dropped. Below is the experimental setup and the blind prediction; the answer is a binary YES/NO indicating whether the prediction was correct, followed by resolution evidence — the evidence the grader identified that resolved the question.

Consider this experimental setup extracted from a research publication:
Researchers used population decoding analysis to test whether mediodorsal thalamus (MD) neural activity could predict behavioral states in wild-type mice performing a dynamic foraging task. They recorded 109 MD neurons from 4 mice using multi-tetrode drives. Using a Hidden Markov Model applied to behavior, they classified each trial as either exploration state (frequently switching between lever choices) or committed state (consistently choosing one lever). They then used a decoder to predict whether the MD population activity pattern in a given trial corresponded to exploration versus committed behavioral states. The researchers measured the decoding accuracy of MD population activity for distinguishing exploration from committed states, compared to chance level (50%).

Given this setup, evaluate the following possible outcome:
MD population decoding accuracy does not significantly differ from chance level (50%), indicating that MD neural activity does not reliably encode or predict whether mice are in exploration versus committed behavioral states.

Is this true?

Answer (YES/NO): NO